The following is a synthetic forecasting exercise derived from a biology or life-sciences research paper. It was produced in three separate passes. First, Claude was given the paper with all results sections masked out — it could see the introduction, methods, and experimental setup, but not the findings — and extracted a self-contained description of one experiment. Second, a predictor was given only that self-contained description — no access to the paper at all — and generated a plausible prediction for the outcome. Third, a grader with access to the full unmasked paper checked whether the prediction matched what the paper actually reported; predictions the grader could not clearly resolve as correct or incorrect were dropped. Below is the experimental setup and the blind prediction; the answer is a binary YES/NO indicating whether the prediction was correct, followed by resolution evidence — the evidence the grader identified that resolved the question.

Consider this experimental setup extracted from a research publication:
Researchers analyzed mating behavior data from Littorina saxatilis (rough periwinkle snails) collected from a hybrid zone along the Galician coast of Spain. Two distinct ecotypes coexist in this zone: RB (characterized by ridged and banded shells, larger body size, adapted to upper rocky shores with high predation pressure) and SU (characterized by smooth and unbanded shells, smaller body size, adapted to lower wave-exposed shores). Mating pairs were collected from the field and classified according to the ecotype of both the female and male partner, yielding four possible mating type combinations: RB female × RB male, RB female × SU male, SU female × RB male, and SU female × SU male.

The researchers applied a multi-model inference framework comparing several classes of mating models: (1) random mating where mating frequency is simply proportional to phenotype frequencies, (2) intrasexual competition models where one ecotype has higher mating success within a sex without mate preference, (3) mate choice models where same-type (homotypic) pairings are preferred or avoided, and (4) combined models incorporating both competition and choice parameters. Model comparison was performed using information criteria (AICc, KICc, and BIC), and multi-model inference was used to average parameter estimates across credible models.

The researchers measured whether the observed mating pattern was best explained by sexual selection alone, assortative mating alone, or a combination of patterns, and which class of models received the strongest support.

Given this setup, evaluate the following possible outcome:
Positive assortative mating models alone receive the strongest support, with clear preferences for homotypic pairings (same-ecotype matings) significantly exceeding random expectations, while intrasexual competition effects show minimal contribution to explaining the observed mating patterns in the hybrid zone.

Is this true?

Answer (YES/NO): NO